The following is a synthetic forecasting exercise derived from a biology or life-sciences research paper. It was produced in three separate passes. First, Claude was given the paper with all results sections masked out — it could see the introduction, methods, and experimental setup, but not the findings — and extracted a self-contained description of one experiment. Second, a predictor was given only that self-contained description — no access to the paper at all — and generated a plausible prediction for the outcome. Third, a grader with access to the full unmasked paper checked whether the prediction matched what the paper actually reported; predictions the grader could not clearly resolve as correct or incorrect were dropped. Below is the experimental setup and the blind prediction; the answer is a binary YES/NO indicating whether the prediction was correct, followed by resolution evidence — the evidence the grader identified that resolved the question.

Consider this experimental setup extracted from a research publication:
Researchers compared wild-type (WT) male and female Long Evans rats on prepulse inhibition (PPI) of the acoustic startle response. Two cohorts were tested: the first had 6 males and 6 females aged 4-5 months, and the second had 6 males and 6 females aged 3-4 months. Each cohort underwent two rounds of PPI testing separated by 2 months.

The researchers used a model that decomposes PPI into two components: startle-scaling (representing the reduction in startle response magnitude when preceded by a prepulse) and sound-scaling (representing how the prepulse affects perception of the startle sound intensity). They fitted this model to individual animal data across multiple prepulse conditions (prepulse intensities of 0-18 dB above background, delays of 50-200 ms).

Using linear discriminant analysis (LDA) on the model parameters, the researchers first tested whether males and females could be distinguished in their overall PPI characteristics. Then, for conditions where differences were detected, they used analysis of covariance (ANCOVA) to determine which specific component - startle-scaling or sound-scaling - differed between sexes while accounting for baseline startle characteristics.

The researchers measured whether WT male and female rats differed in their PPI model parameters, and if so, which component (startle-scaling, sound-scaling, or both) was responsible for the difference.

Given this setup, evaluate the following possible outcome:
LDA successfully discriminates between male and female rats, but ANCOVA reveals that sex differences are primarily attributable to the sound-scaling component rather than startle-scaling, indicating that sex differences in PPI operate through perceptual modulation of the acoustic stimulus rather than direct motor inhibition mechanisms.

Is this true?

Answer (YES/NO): NO